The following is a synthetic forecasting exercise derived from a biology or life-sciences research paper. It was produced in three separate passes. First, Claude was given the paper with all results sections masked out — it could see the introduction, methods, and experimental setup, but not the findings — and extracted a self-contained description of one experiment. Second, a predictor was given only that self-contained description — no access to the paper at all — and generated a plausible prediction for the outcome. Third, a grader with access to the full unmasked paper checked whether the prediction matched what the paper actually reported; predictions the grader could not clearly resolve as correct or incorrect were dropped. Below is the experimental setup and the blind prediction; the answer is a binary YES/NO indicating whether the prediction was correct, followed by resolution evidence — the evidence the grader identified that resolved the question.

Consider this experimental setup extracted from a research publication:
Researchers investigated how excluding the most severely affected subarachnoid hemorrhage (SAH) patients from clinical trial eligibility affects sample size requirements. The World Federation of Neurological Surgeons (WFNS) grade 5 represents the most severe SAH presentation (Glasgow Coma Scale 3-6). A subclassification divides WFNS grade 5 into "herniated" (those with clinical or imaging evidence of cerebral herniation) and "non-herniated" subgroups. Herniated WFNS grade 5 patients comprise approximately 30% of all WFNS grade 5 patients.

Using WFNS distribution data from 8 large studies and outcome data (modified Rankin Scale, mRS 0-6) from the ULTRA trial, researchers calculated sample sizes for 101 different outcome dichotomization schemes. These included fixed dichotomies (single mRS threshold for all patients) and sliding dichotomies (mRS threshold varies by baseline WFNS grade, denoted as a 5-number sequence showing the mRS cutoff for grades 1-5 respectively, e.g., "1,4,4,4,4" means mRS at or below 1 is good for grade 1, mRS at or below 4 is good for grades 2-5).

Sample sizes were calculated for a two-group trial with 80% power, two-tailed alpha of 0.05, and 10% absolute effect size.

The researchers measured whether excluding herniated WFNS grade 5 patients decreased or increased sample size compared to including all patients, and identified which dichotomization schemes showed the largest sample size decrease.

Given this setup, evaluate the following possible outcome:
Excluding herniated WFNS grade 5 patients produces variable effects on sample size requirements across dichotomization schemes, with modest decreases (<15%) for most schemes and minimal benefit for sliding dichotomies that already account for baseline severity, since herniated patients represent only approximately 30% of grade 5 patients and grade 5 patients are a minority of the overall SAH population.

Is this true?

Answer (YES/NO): NO